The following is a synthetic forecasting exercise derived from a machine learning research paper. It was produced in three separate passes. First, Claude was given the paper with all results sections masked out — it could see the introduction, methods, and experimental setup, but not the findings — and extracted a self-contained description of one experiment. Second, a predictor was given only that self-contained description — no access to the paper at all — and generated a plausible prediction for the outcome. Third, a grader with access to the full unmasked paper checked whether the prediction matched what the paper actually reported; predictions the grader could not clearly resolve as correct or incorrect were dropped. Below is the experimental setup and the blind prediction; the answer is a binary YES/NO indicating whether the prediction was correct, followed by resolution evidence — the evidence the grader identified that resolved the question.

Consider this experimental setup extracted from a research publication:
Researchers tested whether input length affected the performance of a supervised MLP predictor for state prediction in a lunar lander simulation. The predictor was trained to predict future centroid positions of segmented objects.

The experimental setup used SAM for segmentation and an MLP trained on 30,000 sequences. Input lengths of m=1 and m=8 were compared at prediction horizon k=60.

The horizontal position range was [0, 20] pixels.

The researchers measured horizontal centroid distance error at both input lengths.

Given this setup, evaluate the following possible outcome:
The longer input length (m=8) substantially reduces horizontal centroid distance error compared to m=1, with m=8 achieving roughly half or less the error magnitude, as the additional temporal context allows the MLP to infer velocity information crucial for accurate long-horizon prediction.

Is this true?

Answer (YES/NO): NO